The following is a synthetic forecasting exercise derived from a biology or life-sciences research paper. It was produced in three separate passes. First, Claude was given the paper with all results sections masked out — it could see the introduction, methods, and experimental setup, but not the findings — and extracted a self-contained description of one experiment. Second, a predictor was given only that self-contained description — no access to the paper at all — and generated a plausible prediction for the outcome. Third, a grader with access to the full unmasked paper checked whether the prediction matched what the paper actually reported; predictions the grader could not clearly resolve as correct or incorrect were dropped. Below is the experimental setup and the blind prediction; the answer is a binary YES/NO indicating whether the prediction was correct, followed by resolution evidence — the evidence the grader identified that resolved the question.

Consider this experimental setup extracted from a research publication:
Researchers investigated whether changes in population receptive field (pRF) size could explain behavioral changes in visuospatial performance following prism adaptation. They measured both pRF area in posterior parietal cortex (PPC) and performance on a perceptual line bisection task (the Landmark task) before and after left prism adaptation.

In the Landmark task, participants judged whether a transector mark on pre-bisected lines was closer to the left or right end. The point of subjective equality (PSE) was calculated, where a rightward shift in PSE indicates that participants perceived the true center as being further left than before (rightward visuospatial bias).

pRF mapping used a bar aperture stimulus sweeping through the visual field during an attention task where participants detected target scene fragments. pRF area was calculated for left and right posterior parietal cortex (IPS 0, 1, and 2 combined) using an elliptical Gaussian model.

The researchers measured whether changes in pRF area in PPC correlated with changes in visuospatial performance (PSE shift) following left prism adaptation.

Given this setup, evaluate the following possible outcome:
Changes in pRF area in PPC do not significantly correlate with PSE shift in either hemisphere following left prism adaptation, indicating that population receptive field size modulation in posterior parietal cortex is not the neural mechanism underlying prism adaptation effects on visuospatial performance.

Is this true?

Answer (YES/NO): NO